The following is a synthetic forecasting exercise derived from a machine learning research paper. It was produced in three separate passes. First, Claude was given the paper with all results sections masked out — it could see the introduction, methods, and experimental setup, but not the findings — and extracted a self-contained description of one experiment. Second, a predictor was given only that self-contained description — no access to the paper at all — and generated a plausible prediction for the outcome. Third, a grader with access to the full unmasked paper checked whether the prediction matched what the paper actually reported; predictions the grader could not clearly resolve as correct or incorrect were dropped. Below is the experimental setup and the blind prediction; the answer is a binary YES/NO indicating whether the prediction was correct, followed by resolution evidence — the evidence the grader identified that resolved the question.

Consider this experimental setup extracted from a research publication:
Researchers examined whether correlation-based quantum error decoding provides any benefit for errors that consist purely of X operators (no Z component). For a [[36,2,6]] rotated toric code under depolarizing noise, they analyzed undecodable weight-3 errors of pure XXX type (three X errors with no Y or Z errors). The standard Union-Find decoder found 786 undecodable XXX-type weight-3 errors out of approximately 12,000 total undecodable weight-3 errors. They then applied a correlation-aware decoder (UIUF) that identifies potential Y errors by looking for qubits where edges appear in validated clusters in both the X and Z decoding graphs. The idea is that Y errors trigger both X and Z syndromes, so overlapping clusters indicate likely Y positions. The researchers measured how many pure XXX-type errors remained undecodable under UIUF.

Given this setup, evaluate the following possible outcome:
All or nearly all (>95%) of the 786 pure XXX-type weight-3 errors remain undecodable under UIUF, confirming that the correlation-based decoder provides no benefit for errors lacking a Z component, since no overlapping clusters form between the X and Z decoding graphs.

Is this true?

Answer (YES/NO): YES